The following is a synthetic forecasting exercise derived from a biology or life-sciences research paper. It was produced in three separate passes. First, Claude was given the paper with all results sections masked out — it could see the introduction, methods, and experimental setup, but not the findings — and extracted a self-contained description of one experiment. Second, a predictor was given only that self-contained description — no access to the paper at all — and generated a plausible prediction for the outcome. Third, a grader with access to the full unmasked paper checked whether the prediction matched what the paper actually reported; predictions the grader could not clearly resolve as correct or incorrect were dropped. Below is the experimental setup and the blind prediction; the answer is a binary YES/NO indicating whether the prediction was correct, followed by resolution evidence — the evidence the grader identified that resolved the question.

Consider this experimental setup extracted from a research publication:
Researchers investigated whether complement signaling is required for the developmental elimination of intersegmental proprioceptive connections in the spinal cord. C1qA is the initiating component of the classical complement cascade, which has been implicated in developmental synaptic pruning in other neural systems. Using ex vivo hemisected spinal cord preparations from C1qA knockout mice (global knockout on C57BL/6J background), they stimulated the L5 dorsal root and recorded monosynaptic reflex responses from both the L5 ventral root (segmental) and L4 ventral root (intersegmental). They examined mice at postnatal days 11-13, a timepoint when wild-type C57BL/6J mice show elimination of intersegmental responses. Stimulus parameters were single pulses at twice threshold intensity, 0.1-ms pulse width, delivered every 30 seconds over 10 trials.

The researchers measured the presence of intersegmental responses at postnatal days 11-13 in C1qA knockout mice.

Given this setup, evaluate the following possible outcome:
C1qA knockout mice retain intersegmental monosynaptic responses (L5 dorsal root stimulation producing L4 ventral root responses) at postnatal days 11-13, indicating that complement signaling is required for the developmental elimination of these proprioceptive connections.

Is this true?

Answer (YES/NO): YES